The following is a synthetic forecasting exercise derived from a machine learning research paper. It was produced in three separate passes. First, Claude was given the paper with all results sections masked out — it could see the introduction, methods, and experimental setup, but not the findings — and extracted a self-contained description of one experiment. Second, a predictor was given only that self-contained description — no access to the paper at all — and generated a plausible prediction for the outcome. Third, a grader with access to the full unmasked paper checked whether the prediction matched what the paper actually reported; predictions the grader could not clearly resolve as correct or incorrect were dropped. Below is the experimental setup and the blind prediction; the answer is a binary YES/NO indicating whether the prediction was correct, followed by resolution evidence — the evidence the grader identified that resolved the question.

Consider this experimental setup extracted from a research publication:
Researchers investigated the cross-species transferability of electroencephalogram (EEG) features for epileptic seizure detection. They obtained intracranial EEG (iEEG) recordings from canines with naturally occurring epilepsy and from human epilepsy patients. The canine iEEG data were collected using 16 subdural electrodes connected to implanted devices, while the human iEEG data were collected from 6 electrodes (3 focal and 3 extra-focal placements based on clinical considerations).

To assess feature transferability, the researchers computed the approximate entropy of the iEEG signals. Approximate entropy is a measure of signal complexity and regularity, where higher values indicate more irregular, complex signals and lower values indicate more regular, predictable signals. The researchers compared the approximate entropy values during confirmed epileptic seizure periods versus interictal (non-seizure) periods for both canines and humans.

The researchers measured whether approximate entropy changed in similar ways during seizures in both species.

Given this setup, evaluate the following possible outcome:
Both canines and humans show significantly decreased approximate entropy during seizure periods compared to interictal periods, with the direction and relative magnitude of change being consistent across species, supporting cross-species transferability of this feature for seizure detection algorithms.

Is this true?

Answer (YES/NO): NO